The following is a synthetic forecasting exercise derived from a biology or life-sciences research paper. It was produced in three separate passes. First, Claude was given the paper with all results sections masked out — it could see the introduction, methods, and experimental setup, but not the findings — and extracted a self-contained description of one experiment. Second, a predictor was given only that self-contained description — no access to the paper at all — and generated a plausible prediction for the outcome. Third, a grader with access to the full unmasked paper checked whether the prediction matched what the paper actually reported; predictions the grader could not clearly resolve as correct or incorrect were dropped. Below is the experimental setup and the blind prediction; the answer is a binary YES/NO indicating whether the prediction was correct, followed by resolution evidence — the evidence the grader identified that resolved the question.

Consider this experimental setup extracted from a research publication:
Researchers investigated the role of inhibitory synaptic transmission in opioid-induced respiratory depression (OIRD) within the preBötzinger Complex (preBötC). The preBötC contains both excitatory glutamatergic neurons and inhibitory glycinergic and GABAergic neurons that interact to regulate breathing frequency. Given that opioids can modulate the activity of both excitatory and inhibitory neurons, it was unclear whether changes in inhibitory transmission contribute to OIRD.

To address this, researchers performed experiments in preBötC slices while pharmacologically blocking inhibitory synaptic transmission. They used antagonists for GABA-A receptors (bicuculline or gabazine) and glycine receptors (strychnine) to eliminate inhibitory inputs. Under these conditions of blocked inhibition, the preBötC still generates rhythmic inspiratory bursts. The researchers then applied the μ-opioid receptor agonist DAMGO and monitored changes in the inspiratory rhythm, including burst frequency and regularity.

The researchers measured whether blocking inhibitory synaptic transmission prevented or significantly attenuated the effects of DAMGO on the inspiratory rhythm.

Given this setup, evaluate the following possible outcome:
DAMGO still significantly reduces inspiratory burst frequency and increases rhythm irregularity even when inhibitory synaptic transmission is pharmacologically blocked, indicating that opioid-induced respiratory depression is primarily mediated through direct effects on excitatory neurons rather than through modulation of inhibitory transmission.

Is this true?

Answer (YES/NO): YES